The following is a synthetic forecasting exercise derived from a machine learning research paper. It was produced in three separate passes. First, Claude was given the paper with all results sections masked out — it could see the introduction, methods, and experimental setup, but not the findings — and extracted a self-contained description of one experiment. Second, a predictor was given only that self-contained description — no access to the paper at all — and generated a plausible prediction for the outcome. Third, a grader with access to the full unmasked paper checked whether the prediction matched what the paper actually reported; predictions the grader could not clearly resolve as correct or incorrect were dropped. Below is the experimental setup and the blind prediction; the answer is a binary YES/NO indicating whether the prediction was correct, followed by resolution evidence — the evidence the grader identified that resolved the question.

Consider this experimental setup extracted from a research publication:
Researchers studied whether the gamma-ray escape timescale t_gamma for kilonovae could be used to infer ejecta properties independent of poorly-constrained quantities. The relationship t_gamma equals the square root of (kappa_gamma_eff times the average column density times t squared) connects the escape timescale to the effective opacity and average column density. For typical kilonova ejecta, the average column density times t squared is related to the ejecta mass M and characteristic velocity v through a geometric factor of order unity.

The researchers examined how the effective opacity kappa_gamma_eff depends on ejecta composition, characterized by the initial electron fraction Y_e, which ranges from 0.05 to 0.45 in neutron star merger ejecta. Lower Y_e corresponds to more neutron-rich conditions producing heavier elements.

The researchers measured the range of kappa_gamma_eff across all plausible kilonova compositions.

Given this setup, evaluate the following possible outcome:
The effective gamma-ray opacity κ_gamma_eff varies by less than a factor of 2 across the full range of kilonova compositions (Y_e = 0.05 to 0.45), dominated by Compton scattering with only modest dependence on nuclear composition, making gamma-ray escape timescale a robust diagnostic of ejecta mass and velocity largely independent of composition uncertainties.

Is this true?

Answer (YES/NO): YES